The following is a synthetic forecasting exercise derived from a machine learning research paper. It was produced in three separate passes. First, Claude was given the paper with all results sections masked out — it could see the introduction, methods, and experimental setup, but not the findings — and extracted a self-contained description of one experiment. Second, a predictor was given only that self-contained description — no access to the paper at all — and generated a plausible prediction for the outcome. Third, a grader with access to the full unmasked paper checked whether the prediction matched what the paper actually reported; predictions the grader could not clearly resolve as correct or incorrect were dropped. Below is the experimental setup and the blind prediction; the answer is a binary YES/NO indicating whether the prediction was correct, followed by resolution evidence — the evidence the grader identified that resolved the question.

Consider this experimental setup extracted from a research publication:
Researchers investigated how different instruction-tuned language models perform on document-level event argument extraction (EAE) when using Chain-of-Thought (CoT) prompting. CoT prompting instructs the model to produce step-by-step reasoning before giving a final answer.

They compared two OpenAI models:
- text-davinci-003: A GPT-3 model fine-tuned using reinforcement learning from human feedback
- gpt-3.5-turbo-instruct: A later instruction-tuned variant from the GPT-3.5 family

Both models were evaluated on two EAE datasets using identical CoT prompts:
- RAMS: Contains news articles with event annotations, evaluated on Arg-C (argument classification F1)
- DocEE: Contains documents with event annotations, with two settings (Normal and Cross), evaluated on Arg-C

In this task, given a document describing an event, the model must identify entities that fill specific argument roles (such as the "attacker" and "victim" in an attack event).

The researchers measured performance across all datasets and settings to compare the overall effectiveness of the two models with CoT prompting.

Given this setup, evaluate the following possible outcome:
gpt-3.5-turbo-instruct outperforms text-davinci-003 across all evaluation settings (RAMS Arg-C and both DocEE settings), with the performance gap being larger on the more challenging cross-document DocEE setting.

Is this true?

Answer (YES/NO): NO